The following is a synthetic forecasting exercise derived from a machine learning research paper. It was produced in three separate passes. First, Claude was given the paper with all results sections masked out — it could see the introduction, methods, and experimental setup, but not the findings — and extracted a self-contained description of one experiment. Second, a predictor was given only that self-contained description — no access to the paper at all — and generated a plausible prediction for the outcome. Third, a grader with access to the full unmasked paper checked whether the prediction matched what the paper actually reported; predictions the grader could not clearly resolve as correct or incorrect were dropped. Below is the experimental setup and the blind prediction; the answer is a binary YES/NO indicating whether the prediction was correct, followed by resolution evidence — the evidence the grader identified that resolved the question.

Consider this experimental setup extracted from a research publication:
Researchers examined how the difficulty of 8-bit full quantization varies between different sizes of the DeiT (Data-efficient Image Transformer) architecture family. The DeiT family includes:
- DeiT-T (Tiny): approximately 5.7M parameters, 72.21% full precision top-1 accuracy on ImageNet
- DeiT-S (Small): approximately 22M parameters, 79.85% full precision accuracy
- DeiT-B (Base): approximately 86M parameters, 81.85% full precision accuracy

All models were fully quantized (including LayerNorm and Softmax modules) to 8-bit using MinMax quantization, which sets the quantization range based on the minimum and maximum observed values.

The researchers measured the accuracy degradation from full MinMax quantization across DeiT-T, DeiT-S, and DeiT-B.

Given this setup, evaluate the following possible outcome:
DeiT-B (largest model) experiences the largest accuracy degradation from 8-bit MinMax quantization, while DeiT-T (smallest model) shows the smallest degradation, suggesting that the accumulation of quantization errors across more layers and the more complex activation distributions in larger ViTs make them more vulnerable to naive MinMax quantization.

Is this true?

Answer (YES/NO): NO